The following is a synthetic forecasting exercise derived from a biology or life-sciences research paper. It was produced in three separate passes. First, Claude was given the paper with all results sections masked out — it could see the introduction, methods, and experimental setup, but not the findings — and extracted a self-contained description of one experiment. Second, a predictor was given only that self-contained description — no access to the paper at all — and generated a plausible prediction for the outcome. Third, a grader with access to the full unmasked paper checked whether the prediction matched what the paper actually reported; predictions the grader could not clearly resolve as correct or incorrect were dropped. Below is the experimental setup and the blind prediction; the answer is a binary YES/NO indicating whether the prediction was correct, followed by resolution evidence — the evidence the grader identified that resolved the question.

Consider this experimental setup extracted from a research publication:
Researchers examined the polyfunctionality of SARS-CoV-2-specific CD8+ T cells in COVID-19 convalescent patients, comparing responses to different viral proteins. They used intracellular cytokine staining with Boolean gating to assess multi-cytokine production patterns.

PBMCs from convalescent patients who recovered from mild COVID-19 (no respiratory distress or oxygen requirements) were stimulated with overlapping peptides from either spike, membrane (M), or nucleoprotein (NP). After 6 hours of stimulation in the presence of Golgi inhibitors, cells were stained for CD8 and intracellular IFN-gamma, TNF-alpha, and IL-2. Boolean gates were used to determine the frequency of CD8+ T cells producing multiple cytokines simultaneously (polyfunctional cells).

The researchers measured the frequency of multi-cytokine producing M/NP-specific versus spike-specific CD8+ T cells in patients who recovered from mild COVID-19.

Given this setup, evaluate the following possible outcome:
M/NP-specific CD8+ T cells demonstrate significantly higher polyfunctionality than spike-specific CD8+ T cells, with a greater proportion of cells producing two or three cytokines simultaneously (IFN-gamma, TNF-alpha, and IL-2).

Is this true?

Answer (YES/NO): YES